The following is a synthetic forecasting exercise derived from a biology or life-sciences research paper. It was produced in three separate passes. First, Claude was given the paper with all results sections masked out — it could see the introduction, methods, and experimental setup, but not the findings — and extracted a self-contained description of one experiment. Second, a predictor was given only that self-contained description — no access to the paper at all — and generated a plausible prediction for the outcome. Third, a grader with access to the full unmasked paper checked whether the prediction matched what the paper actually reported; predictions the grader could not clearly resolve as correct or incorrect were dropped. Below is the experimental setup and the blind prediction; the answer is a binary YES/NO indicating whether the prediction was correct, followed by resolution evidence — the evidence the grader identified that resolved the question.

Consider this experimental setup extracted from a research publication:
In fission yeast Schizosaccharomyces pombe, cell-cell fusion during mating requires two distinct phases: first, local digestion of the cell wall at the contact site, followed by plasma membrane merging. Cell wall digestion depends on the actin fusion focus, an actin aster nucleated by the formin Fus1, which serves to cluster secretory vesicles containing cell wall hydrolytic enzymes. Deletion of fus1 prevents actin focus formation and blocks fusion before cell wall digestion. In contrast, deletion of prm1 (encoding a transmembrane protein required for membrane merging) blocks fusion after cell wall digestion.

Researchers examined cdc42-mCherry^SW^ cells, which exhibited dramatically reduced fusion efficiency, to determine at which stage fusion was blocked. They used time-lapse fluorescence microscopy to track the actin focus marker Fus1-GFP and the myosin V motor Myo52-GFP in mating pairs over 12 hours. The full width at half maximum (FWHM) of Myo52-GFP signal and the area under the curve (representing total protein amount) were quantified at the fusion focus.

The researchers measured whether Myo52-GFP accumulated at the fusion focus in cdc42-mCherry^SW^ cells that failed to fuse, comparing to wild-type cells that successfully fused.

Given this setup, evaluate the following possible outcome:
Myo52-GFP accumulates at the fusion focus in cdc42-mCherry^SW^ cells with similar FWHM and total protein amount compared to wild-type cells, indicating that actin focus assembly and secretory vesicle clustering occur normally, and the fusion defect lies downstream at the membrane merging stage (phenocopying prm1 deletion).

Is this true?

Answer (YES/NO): NO